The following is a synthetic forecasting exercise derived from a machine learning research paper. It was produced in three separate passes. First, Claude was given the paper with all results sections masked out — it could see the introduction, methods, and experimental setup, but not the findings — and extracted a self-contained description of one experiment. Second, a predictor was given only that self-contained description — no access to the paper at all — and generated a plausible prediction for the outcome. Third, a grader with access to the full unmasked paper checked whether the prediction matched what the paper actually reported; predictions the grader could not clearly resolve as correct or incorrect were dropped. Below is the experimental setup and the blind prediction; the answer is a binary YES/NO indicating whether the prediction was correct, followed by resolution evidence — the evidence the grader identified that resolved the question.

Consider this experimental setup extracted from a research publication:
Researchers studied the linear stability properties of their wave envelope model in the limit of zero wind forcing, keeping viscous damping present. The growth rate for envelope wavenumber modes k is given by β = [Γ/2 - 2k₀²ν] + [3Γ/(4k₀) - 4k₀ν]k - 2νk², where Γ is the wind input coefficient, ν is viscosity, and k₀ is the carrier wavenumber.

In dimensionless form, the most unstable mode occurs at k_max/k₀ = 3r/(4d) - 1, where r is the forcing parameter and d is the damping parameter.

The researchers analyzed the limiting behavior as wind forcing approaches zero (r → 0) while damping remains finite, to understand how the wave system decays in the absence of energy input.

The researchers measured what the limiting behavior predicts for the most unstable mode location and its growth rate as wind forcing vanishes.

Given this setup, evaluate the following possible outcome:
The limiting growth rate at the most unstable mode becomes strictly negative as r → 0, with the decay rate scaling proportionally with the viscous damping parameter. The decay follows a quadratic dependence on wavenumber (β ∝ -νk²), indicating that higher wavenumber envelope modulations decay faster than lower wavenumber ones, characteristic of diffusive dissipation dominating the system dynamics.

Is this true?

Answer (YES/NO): NO